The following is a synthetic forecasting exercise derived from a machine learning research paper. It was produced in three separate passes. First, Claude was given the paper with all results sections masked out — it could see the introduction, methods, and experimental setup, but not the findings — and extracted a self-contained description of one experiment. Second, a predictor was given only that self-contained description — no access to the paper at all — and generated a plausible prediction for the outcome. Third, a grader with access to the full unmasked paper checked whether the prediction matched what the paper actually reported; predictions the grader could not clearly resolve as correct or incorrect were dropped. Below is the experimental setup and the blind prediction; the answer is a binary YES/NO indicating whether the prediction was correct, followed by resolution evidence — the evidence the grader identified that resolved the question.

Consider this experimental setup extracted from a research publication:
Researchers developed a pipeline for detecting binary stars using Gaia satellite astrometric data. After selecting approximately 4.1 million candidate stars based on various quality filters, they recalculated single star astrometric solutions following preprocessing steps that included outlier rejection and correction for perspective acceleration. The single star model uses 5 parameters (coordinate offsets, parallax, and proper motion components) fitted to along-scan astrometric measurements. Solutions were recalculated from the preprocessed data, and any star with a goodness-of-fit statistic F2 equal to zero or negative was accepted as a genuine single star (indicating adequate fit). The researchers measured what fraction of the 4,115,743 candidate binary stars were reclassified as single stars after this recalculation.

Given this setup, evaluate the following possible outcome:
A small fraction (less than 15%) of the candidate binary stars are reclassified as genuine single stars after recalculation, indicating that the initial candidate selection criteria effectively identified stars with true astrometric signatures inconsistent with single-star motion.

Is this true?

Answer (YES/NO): NO